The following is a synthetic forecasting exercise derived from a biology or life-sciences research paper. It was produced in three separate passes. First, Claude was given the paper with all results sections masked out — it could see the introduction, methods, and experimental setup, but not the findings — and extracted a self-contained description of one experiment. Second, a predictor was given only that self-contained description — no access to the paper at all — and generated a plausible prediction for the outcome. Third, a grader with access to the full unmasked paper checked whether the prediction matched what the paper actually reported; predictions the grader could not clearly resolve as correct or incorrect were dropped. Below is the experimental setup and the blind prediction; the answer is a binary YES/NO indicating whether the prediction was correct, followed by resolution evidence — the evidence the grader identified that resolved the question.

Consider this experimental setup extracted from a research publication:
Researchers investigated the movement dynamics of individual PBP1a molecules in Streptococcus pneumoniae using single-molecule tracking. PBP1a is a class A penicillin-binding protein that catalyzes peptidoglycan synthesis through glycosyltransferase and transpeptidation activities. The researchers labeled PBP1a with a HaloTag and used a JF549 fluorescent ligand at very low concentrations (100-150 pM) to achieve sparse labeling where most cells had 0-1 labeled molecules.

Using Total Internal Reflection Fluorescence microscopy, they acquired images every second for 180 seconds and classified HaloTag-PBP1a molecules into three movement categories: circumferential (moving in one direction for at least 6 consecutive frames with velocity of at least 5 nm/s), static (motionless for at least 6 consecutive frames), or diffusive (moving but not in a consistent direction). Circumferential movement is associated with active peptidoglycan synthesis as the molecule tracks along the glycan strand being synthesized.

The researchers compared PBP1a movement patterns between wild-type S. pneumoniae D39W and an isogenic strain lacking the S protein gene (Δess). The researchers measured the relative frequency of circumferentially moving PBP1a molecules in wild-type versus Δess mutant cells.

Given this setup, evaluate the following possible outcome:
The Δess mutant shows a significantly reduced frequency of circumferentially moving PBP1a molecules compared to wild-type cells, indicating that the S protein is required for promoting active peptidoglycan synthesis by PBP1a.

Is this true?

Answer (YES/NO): YES